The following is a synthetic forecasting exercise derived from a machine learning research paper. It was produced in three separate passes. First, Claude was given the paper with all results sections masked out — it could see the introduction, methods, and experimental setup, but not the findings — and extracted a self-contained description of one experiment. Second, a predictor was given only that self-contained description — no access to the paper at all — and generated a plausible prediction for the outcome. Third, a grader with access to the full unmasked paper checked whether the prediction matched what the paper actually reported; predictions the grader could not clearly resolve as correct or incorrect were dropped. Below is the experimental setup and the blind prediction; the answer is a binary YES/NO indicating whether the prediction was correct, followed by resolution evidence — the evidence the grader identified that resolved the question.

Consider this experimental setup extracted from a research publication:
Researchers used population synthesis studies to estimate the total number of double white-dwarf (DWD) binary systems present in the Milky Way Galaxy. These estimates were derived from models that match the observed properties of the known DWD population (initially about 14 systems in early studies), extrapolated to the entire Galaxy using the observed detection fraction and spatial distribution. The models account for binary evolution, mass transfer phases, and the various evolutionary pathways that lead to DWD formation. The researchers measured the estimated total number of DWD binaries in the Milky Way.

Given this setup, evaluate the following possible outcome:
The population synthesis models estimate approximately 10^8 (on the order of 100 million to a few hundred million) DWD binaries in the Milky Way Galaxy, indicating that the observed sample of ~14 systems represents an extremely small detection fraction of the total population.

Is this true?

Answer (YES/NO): YES